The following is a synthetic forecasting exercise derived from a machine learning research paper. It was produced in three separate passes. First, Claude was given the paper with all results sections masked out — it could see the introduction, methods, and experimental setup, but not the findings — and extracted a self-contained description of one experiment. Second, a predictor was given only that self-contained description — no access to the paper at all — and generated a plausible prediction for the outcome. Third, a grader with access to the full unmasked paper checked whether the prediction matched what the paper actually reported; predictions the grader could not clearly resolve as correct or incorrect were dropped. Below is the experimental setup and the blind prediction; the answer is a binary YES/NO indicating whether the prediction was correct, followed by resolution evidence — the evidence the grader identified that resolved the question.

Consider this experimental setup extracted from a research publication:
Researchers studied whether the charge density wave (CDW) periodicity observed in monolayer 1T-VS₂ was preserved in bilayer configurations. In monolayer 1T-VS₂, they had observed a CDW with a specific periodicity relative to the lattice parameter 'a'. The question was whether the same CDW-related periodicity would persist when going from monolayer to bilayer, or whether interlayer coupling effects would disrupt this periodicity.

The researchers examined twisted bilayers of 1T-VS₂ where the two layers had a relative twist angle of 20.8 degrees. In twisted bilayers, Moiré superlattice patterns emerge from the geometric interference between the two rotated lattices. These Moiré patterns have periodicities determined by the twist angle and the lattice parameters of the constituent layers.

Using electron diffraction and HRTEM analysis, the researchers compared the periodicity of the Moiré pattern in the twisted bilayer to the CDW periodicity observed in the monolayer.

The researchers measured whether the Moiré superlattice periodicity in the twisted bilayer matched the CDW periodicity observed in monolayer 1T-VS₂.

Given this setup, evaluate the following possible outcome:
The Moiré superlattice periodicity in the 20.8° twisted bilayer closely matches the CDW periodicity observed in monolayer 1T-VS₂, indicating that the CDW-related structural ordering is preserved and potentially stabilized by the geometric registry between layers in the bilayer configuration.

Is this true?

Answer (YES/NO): YES